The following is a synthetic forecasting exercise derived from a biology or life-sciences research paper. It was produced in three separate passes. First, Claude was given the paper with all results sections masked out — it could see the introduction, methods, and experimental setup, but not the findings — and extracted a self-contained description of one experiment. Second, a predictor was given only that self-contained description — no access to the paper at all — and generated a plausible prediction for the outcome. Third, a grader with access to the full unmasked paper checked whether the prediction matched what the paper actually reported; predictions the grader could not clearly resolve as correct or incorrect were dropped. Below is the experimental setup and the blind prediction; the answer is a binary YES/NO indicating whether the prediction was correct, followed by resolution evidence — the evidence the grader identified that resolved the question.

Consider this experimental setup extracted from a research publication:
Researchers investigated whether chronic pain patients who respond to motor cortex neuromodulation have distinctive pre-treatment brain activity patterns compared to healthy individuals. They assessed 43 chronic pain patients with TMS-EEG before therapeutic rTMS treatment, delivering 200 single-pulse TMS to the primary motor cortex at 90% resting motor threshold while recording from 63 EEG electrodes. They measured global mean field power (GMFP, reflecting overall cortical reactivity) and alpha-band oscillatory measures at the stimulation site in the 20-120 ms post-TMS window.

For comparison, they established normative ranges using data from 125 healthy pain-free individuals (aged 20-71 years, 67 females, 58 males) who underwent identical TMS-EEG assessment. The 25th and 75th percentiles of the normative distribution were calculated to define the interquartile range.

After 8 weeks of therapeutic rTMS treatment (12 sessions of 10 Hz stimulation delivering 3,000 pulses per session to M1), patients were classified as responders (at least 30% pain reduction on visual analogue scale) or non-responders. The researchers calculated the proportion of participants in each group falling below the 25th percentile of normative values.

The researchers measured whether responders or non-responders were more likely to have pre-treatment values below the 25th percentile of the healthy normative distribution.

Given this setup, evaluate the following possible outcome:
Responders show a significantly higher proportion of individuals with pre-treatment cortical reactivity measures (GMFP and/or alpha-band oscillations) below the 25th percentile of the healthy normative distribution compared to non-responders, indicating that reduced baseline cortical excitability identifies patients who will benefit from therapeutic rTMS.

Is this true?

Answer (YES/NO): YES